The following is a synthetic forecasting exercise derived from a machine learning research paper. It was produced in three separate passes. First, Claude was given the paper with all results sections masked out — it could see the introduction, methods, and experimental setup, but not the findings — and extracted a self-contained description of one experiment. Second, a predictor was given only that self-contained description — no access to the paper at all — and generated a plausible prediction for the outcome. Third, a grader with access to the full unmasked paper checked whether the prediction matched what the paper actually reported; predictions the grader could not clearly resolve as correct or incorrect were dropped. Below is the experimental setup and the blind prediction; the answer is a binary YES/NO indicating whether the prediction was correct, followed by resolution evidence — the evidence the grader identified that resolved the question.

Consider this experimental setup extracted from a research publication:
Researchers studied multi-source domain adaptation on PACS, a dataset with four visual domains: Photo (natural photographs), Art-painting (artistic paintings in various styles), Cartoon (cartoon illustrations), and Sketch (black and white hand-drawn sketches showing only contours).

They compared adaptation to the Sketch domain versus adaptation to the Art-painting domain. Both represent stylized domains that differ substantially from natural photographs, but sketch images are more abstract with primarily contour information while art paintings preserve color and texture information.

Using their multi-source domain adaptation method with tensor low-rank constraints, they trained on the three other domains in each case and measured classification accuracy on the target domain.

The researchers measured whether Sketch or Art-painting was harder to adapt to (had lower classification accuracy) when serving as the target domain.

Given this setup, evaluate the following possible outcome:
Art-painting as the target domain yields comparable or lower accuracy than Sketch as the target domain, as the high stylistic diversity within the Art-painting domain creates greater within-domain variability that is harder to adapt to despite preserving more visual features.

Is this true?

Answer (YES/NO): NO